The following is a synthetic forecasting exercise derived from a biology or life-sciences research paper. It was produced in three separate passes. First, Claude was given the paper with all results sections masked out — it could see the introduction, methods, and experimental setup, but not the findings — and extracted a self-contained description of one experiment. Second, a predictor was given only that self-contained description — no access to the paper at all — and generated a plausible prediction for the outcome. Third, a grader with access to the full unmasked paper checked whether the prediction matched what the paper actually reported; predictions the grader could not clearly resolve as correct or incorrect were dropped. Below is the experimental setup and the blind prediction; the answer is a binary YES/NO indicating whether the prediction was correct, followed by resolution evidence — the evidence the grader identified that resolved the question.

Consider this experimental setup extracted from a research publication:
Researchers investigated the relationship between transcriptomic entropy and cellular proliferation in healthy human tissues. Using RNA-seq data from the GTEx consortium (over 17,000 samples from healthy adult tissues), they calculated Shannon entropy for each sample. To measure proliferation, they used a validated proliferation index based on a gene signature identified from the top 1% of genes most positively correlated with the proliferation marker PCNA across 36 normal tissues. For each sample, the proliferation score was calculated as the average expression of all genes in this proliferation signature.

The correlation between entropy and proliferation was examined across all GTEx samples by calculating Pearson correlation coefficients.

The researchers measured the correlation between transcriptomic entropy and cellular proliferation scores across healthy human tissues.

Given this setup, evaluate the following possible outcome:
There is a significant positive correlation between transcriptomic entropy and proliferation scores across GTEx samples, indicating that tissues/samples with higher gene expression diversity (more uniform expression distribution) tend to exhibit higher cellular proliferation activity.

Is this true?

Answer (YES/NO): YES